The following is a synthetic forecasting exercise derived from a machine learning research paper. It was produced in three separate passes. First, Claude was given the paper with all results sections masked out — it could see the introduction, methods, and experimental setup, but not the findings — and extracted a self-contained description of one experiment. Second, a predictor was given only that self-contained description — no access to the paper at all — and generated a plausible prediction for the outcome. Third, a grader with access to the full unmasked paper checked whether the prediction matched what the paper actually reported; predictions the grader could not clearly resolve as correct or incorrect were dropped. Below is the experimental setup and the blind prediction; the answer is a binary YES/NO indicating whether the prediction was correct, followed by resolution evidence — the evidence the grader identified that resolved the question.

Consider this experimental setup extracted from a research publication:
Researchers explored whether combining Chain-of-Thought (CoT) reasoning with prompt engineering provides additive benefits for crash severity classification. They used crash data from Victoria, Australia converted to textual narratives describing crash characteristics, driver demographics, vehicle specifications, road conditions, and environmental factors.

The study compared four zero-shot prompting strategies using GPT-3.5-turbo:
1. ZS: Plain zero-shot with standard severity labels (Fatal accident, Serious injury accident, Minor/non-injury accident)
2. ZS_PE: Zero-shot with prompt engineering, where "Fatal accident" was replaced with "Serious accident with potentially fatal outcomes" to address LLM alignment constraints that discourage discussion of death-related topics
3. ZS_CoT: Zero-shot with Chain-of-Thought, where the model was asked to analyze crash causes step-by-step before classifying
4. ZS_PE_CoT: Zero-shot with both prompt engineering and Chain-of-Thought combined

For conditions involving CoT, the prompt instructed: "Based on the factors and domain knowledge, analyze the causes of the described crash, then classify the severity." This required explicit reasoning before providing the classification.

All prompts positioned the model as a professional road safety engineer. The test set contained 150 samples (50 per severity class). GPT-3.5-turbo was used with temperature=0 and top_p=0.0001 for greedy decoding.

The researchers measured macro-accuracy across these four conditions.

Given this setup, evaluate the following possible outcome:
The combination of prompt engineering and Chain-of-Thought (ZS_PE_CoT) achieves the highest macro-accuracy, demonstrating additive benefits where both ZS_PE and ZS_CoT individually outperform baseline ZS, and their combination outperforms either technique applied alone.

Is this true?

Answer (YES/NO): NO